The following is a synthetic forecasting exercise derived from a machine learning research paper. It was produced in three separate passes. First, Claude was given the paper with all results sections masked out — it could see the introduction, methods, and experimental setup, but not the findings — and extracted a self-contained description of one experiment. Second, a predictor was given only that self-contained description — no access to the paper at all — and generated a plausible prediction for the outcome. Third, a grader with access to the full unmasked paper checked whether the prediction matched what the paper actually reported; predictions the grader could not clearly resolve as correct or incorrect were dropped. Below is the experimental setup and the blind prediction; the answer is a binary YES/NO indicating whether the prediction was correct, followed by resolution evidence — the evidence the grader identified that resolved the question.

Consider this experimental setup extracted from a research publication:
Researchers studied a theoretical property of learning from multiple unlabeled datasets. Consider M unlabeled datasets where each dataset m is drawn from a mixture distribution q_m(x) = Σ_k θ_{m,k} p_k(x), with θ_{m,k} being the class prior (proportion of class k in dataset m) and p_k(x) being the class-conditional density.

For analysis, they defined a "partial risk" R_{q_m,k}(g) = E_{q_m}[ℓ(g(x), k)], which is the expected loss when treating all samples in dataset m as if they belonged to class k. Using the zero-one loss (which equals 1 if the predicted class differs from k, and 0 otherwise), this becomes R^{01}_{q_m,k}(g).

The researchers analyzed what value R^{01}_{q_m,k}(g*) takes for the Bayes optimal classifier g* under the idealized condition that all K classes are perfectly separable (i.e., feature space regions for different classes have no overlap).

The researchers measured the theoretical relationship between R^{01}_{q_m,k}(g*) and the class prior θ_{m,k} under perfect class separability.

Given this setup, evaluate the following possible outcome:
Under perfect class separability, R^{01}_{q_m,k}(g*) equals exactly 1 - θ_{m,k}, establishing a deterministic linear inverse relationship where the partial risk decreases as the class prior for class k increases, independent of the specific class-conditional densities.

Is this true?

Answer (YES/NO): YES